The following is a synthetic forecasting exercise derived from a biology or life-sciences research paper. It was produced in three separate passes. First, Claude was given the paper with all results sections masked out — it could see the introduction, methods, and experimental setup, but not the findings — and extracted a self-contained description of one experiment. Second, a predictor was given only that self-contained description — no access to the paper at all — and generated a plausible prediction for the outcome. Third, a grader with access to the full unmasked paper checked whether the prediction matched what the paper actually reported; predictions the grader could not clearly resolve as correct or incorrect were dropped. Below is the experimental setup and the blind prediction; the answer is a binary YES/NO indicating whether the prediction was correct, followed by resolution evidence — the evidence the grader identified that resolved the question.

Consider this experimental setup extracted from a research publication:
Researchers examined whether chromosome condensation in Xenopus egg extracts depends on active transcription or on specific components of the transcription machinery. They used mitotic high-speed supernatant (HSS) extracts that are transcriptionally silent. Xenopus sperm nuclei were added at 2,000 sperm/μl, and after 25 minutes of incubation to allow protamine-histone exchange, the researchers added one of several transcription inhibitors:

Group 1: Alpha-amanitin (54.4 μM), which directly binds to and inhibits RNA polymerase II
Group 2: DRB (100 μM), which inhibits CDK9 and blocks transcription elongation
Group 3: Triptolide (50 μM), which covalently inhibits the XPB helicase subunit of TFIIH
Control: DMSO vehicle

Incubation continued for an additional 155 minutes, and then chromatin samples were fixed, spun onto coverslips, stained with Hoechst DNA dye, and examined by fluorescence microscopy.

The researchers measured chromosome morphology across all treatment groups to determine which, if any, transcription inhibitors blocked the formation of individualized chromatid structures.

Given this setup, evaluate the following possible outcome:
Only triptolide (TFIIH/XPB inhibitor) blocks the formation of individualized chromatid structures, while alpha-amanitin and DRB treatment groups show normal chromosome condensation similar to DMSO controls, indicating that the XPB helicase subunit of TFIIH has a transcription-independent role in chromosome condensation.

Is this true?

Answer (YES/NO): YES